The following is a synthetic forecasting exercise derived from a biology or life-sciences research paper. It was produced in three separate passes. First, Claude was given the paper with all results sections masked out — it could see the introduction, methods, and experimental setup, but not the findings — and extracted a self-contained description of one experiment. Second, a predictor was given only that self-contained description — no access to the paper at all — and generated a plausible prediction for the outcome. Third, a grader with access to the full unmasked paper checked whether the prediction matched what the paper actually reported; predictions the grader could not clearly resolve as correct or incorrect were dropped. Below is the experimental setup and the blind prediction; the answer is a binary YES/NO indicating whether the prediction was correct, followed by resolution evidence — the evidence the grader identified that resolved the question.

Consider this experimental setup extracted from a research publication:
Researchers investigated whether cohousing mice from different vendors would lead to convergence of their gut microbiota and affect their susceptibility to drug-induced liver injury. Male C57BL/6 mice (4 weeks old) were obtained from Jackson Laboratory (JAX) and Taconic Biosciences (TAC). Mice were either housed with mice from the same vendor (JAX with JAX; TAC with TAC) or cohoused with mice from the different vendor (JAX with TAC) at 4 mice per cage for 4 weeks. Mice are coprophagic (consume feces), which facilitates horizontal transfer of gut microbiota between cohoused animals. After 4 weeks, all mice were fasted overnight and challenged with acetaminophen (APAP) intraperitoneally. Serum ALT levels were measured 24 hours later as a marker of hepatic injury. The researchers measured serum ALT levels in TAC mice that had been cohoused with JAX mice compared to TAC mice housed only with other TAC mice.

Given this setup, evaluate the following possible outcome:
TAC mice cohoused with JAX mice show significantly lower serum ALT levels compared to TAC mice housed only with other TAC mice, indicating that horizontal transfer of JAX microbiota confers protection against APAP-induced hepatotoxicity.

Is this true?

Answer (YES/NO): YES